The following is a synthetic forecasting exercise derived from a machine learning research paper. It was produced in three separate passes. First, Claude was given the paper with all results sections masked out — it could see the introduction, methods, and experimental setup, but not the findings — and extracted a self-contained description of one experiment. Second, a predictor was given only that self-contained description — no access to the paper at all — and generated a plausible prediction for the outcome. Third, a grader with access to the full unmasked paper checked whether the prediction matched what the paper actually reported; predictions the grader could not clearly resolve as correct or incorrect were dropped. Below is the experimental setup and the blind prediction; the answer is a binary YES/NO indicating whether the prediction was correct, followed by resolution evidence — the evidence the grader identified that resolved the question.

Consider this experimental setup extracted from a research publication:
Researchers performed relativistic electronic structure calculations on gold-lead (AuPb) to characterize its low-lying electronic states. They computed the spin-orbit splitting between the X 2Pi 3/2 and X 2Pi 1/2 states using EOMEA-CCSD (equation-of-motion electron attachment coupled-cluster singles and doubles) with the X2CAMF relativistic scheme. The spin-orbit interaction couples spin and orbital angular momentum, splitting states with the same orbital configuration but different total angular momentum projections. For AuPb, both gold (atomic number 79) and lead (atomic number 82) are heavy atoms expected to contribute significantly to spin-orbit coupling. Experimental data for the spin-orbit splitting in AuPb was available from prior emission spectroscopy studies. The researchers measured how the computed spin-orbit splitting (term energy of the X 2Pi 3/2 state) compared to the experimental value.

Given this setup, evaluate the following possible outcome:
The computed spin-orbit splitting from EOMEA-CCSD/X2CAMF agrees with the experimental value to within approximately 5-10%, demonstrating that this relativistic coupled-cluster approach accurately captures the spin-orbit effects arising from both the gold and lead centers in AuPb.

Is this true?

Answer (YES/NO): NO